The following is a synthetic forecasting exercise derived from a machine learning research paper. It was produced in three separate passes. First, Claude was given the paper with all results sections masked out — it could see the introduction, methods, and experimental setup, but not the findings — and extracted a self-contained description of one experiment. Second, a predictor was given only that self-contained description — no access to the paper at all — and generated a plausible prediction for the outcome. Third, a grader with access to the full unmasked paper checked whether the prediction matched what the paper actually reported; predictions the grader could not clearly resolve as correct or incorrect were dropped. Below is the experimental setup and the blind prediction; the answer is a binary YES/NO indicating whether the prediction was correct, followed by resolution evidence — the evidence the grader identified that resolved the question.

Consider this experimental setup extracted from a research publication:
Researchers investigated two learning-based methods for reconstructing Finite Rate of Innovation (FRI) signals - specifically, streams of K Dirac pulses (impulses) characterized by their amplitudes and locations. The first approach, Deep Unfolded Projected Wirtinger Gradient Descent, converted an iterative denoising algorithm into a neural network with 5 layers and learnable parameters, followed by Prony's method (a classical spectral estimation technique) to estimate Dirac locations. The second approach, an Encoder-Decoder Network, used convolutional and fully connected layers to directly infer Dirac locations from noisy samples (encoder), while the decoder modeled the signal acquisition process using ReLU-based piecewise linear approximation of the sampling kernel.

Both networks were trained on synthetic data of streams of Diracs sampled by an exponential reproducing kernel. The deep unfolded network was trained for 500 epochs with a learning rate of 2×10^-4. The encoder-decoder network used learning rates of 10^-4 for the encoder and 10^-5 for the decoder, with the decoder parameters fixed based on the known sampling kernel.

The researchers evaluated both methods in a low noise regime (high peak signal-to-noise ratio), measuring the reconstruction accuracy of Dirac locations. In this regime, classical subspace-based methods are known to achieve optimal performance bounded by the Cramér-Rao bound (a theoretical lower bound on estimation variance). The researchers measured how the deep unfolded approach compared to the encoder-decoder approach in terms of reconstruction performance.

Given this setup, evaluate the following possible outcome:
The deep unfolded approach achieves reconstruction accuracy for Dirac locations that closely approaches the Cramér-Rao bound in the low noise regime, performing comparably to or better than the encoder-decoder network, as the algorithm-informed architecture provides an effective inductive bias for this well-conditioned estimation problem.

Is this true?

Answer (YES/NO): YES